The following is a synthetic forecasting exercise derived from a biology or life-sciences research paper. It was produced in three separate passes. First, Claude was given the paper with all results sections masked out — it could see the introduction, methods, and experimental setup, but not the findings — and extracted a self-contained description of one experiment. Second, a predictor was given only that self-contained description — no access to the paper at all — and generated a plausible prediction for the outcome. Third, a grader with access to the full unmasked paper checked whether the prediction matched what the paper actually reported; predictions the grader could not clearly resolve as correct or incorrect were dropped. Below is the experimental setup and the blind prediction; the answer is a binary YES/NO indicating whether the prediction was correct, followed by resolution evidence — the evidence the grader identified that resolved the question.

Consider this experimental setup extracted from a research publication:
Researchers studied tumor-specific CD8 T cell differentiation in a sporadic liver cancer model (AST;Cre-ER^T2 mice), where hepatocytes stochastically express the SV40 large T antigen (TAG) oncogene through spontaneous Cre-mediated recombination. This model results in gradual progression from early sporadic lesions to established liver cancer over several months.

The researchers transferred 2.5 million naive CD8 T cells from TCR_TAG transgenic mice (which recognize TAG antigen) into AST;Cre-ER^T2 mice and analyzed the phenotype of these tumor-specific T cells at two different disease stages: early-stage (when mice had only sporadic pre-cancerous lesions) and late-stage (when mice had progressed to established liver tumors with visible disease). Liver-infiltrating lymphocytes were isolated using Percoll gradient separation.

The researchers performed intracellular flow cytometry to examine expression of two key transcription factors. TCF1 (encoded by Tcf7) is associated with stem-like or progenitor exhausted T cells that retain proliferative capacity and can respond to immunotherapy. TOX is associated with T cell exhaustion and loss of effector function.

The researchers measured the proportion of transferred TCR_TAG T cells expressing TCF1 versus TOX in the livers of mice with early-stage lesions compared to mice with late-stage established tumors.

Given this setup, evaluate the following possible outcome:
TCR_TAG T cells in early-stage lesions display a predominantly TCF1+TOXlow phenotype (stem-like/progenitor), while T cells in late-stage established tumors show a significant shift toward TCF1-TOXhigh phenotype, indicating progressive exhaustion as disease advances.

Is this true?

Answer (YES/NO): NO